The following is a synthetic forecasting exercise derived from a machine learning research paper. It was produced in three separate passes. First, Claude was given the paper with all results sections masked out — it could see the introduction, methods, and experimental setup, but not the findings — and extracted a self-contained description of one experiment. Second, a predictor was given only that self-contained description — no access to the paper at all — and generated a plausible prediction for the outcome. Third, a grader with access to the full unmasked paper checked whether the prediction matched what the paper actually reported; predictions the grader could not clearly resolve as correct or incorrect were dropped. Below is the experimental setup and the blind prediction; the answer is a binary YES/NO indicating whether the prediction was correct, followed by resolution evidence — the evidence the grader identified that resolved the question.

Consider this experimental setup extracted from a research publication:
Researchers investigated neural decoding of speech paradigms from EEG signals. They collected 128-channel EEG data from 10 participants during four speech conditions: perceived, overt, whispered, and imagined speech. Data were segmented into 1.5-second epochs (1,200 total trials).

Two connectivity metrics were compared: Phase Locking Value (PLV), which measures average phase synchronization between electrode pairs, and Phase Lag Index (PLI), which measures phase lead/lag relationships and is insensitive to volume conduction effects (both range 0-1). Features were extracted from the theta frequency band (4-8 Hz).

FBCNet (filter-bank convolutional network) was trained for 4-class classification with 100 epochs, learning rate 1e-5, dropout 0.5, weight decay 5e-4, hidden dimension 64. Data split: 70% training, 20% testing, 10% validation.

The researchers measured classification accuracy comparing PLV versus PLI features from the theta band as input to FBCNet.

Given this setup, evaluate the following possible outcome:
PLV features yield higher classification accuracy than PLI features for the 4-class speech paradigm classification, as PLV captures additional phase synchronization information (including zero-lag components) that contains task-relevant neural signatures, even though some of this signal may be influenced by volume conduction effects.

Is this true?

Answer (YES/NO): NO